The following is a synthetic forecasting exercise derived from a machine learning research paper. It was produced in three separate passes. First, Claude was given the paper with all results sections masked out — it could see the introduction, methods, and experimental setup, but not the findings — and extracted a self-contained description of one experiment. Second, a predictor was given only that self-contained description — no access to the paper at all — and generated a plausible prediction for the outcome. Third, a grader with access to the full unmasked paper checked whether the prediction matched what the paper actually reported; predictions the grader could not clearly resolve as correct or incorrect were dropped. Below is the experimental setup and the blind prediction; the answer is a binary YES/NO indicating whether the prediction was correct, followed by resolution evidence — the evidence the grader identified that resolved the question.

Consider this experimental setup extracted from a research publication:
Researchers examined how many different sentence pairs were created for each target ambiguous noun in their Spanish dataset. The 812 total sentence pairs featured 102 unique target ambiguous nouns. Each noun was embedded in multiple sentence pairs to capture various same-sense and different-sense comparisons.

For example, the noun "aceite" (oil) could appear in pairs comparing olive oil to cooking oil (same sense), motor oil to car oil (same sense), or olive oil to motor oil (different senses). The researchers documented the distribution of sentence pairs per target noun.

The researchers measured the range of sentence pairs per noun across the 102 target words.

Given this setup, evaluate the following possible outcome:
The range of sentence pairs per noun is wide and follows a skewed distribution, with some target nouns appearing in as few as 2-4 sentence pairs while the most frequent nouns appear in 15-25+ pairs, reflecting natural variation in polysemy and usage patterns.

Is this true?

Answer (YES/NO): NO